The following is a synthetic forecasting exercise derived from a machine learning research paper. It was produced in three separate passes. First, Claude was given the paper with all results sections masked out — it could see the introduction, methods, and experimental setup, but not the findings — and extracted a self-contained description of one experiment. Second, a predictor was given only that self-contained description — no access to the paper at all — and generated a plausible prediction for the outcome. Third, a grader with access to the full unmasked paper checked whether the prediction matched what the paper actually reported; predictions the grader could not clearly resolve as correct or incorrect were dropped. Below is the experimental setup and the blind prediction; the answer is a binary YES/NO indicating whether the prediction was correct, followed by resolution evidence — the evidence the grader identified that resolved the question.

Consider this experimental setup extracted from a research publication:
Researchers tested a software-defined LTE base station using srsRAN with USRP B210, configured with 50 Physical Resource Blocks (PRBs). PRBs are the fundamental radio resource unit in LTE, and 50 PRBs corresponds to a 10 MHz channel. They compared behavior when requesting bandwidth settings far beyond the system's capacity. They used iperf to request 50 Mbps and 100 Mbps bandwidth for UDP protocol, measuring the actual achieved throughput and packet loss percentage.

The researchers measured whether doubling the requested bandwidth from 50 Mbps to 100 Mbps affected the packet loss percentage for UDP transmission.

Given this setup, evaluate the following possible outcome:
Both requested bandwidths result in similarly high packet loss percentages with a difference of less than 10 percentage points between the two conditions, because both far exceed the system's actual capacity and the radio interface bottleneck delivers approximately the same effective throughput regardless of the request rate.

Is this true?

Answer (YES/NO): NO